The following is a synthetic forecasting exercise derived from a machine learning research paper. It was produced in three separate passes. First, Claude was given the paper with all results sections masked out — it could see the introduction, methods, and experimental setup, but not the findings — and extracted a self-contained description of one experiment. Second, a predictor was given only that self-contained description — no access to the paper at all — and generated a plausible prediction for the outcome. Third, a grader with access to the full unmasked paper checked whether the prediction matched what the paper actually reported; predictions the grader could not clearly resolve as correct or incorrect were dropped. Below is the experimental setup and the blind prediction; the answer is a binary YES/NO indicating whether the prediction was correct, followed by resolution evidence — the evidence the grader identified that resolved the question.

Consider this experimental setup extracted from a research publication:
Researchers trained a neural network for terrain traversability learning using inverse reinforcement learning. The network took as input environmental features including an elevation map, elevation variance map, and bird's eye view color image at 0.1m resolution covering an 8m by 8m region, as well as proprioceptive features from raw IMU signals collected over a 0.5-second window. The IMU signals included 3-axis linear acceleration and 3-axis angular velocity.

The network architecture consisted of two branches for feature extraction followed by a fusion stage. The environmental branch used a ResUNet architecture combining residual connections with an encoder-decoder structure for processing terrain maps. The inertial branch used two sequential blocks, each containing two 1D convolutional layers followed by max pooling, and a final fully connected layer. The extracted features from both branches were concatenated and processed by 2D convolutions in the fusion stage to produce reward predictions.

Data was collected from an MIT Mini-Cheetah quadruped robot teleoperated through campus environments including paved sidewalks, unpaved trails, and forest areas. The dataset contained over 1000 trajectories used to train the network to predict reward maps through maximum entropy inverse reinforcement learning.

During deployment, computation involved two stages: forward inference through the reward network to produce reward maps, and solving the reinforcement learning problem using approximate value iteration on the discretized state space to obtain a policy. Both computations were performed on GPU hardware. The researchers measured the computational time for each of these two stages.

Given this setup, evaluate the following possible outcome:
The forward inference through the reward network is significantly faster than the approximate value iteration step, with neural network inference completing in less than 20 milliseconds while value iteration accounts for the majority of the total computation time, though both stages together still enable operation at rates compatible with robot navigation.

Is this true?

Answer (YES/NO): YES